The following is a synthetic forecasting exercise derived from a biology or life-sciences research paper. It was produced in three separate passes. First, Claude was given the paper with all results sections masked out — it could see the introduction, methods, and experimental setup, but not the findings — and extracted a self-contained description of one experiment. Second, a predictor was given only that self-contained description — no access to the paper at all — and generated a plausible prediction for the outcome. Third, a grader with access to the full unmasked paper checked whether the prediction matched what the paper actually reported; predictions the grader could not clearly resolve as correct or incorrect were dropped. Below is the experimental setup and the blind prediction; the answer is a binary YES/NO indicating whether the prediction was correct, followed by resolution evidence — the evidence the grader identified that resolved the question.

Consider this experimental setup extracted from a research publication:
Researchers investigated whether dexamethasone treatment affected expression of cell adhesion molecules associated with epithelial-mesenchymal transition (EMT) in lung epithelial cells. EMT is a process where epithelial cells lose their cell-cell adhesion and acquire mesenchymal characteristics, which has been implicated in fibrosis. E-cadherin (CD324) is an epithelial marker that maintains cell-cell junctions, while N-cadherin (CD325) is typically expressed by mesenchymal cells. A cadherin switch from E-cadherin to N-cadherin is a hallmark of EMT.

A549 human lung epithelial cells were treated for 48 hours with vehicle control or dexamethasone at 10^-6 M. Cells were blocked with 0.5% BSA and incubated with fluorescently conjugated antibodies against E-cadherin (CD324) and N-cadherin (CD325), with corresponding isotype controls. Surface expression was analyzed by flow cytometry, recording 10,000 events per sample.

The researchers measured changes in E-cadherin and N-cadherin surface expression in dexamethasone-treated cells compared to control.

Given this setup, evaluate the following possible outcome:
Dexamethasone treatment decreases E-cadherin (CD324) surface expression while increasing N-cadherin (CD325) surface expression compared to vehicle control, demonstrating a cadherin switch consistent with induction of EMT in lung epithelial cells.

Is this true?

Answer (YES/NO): NO